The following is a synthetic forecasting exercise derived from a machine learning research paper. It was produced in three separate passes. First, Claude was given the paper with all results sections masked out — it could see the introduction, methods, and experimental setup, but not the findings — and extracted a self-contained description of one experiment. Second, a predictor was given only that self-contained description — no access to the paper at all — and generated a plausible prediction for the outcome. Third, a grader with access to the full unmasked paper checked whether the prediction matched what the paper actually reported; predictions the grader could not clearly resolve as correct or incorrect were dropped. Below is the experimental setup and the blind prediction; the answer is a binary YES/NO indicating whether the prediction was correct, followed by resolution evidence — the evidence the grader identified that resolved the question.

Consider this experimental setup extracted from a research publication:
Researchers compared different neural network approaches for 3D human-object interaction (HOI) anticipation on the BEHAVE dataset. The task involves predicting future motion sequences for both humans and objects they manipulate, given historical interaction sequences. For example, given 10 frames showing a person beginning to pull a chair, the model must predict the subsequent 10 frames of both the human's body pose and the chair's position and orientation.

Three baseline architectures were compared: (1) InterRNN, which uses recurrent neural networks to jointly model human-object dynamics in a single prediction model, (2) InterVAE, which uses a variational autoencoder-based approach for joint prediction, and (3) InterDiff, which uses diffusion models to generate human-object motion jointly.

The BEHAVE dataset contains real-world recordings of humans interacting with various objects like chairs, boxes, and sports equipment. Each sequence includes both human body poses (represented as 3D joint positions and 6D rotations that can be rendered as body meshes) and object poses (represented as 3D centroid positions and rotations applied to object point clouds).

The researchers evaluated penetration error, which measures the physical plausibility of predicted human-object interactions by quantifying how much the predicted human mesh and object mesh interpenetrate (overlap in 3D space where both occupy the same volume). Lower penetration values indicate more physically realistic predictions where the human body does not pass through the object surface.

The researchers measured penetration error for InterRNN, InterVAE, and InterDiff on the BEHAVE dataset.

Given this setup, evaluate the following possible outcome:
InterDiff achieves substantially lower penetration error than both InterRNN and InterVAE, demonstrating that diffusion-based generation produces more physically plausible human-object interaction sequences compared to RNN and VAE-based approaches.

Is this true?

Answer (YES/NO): YES